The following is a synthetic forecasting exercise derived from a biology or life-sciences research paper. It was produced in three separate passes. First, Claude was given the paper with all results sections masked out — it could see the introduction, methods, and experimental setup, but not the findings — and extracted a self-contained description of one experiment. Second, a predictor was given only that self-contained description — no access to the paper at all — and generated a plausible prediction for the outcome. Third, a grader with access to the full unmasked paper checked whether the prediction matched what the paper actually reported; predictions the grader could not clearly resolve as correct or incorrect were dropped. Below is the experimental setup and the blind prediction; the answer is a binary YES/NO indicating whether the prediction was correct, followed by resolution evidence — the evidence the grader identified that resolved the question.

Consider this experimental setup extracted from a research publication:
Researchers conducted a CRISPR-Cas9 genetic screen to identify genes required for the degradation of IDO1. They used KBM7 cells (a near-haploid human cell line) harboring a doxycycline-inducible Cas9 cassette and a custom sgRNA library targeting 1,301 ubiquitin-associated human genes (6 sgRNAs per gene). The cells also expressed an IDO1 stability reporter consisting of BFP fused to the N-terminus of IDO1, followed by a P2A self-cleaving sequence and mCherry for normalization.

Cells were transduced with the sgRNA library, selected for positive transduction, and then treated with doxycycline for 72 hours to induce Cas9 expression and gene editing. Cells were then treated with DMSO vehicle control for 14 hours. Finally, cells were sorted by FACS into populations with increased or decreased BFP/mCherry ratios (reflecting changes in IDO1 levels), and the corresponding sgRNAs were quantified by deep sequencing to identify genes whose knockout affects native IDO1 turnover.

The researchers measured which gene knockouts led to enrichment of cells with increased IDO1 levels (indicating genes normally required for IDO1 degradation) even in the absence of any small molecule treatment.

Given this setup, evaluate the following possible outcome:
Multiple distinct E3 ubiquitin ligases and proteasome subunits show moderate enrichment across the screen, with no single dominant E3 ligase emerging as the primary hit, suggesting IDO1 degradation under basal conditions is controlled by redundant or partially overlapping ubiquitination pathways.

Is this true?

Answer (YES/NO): NO